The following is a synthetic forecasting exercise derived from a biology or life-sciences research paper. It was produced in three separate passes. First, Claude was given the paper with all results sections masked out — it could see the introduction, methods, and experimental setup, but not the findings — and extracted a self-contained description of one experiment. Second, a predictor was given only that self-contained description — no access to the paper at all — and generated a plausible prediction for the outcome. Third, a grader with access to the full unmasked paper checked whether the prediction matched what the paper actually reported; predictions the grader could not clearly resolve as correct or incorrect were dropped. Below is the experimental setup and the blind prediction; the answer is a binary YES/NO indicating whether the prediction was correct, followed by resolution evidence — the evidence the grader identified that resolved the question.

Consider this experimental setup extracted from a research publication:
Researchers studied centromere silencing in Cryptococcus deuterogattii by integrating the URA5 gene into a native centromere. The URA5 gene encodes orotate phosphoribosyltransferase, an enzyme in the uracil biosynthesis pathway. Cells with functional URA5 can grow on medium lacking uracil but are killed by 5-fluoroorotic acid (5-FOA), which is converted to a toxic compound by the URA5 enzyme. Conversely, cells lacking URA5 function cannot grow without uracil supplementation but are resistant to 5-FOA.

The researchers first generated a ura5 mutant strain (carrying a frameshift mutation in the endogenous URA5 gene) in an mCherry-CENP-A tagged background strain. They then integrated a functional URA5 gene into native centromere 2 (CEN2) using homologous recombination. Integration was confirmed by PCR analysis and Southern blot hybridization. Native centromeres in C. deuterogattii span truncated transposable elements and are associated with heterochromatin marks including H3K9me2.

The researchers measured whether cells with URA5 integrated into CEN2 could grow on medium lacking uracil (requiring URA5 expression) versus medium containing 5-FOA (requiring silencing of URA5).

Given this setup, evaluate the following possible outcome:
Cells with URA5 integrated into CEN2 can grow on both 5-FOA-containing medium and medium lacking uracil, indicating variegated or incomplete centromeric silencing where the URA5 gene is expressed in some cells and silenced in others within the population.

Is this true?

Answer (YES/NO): NO